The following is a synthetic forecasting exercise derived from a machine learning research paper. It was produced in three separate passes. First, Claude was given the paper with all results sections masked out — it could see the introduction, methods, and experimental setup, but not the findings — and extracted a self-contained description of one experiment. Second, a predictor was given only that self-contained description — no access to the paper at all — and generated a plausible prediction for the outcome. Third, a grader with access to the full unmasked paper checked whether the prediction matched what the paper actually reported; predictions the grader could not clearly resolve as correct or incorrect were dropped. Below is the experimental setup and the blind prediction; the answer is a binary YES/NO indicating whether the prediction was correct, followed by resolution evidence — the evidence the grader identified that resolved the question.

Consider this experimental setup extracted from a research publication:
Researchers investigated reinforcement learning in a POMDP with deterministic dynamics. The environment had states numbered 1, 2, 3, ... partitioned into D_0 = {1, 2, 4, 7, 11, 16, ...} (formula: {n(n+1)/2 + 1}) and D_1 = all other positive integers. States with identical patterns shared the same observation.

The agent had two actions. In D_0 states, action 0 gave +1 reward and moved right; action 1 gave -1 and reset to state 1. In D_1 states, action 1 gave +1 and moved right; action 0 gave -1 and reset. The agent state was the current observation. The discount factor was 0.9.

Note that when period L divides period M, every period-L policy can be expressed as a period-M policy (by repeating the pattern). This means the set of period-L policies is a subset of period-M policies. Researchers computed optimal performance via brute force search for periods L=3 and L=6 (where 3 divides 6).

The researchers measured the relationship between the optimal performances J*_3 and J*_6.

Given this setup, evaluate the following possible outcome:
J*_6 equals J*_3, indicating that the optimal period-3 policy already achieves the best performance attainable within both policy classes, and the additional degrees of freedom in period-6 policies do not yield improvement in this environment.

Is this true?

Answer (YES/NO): YES